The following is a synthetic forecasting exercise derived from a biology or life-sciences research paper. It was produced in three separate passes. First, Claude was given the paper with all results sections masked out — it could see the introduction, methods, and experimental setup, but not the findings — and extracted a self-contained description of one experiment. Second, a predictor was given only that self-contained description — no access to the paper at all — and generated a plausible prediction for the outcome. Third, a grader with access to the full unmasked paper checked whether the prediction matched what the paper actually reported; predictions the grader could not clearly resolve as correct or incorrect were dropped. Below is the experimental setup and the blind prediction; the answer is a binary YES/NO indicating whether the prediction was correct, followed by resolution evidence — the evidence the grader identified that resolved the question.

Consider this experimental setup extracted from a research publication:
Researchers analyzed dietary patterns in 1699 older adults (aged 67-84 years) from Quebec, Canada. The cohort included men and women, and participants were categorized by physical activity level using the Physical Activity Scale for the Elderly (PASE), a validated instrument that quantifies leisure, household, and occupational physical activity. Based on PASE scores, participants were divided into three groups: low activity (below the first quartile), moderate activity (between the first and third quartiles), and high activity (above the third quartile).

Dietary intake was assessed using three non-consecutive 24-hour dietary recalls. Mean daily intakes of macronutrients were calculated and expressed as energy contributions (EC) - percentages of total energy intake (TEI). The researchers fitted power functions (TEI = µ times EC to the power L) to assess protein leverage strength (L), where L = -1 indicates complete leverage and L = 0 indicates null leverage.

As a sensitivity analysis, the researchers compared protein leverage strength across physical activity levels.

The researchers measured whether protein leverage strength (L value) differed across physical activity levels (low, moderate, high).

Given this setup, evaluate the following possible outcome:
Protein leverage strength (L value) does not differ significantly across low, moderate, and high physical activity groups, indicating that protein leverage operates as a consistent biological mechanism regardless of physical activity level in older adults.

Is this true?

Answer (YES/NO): NO